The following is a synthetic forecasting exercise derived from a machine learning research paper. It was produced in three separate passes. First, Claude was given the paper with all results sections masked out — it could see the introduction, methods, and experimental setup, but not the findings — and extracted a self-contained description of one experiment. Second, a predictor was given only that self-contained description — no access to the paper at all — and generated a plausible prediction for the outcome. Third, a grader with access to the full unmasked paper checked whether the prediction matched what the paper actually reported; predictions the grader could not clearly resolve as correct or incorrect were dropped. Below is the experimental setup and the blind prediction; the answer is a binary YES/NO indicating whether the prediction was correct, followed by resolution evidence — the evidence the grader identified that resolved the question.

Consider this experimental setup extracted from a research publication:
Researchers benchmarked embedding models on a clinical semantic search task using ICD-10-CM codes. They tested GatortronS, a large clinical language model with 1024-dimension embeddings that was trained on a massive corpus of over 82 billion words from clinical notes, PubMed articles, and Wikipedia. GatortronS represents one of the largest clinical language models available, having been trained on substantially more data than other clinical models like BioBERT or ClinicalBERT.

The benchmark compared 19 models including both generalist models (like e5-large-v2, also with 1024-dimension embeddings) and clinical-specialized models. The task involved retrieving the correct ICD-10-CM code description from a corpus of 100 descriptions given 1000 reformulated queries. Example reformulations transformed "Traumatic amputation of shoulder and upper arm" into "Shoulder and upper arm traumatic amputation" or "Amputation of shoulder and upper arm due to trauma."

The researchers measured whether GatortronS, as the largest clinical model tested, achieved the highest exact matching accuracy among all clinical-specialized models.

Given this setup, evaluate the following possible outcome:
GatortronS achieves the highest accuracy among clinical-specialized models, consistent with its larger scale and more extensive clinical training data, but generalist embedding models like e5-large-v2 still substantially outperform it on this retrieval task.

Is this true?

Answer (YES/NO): NO